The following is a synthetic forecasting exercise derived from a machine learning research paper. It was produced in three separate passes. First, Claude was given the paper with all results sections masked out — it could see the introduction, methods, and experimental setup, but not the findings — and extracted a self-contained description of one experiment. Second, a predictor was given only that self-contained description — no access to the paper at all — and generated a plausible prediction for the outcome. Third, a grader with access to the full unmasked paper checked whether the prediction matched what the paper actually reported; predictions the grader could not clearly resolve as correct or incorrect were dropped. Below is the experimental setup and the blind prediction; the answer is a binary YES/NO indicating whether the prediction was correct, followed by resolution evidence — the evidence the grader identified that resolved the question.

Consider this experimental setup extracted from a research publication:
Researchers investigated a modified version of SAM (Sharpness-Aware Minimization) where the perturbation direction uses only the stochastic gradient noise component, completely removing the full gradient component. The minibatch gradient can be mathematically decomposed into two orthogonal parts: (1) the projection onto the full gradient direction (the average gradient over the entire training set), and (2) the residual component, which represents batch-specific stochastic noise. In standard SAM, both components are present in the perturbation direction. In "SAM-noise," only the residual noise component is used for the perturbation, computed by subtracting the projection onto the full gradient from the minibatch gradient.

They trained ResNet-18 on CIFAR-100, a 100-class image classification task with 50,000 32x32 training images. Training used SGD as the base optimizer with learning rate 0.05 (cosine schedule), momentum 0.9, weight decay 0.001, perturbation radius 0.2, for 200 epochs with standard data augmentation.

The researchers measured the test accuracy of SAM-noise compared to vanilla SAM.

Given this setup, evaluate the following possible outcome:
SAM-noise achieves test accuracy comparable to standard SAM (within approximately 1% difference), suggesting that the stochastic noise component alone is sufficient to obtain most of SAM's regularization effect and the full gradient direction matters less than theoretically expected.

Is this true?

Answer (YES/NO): NO